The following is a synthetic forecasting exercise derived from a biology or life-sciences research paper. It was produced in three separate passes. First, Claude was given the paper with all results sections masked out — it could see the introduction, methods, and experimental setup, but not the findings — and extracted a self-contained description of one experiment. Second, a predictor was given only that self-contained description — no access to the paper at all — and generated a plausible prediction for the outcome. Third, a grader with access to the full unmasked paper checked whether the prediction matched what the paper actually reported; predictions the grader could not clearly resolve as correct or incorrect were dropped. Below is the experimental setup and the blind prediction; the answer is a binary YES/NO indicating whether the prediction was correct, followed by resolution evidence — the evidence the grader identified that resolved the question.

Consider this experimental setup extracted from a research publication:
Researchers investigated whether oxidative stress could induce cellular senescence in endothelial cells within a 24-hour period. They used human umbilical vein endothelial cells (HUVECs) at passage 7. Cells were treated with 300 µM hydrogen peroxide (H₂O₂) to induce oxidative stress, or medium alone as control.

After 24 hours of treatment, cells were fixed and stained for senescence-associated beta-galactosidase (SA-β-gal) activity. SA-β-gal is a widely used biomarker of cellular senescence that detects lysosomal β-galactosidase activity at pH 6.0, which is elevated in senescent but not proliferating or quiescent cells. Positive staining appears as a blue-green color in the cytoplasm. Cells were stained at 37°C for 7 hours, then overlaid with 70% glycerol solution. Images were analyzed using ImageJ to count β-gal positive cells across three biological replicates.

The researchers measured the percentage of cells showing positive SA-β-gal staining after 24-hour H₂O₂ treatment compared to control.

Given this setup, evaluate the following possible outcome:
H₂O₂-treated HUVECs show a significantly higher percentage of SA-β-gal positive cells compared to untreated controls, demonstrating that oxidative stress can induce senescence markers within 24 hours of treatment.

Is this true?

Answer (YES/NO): YES